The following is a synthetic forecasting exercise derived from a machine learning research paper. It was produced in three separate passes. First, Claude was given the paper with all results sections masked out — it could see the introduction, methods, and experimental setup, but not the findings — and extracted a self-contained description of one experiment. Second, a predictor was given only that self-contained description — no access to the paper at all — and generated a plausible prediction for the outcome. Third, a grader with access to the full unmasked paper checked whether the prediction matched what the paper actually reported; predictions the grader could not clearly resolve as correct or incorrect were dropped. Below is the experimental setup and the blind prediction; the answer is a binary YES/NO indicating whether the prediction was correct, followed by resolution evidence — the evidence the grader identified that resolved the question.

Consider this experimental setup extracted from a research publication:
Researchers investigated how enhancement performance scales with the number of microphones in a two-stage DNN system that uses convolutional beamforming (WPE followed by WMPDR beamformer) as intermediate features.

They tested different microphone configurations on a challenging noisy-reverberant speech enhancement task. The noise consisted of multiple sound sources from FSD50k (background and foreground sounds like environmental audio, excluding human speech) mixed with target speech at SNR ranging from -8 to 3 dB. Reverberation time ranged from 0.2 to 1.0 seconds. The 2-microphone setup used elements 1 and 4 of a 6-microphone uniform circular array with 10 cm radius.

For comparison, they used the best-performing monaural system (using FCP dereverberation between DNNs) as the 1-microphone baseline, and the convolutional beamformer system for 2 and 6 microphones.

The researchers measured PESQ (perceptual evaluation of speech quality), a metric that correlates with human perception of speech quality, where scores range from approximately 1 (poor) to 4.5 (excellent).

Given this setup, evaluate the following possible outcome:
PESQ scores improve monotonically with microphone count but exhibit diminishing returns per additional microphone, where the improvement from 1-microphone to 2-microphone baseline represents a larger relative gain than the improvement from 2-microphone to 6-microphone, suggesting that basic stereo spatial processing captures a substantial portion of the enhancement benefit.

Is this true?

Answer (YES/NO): NO